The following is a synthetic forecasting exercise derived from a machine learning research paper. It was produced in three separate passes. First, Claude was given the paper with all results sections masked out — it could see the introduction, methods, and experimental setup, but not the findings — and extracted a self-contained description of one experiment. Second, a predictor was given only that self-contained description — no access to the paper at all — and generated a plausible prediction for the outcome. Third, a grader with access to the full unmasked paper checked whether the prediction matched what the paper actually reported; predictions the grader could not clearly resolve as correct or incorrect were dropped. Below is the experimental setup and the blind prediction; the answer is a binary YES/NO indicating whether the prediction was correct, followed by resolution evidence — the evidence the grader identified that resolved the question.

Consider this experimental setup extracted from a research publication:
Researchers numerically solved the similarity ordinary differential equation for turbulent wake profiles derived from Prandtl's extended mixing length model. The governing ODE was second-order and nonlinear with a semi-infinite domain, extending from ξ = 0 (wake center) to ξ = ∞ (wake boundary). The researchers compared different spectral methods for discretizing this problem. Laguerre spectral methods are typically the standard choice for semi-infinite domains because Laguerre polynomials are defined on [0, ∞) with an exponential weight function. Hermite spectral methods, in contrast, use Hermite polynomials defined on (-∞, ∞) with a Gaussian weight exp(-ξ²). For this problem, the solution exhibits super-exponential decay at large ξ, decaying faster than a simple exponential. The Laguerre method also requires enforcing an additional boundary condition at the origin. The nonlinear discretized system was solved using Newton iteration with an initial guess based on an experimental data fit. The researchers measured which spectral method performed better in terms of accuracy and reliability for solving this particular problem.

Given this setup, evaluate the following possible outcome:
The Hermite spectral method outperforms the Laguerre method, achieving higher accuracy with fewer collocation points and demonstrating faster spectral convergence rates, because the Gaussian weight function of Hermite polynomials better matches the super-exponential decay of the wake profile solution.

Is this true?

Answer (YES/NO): NO